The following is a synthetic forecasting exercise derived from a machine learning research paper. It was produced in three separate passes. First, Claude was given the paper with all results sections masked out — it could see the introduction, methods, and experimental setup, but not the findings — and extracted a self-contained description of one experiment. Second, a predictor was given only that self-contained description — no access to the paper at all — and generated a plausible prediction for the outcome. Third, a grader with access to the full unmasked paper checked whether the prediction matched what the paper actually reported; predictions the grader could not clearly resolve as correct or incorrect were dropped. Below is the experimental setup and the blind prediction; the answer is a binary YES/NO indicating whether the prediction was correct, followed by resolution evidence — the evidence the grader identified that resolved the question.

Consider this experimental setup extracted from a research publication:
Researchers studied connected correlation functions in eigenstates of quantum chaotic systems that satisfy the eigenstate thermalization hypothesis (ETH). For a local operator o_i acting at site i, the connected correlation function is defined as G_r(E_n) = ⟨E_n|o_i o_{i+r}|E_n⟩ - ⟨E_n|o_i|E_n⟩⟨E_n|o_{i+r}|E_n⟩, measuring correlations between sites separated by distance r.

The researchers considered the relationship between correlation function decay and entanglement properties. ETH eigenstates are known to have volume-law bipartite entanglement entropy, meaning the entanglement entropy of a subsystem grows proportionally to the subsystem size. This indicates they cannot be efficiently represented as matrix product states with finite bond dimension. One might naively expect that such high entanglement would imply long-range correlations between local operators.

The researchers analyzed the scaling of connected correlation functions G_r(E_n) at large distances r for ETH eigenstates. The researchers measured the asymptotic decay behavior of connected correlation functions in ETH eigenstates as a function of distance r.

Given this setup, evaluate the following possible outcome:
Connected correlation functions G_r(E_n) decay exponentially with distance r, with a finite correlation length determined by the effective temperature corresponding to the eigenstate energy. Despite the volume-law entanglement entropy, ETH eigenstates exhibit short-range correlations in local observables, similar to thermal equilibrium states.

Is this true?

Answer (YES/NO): YES